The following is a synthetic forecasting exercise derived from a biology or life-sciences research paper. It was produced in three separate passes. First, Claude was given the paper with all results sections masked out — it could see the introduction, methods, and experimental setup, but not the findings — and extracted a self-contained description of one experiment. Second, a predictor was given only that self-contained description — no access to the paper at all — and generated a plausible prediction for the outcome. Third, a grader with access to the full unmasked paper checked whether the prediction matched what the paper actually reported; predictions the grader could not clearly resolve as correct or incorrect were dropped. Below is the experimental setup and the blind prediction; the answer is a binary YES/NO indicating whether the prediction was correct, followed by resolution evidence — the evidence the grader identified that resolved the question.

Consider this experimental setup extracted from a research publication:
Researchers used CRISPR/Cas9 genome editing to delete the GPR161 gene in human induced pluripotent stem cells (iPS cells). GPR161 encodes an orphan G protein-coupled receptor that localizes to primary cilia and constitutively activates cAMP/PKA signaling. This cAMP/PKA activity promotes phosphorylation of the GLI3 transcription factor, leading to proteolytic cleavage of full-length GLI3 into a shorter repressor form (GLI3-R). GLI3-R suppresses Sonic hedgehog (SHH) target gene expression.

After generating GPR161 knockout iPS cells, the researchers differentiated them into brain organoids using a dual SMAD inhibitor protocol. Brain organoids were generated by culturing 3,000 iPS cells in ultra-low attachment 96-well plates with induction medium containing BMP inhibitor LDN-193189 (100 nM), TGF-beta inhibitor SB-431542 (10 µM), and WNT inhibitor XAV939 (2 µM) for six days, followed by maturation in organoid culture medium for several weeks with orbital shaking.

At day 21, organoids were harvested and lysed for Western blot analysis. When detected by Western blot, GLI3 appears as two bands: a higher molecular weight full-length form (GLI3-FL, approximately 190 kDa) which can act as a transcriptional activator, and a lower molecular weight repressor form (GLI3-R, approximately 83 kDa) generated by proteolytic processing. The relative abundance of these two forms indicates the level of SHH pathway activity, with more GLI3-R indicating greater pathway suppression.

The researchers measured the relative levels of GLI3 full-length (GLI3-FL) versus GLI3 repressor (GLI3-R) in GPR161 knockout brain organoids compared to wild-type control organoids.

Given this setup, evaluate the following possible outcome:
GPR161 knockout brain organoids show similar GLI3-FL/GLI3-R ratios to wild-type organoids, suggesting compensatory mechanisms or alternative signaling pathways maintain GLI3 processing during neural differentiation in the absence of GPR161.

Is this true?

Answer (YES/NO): NO